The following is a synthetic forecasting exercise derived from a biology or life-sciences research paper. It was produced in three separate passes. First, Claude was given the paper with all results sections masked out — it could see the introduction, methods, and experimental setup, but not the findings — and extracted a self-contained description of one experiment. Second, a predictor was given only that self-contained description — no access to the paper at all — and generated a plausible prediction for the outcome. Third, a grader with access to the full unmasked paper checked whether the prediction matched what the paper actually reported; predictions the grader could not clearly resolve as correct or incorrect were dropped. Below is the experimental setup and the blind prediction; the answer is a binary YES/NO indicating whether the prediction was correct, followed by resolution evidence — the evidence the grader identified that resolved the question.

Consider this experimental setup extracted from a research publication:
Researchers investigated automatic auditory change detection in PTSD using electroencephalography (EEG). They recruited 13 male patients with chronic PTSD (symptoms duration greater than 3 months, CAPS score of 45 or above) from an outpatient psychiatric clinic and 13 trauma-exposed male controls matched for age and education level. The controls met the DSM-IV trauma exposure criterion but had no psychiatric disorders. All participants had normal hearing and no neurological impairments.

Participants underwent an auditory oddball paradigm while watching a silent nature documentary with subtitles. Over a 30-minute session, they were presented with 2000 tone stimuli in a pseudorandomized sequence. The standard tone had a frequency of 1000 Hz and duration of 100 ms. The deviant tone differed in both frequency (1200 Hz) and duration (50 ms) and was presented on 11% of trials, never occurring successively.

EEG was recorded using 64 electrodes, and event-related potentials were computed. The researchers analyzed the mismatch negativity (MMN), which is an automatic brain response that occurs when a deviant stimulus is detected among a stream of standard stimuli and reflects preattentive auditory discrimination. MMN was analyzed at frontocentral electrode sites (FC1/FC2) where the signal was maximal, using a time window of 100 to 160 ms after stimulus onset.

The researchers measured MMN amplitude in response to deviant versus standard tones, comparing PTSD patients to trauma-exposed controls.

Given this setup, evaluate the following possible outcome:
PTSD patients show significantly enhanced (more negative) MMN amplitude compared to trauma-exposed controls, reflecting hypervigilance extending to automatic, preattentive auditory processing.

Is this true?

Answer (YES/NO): YES